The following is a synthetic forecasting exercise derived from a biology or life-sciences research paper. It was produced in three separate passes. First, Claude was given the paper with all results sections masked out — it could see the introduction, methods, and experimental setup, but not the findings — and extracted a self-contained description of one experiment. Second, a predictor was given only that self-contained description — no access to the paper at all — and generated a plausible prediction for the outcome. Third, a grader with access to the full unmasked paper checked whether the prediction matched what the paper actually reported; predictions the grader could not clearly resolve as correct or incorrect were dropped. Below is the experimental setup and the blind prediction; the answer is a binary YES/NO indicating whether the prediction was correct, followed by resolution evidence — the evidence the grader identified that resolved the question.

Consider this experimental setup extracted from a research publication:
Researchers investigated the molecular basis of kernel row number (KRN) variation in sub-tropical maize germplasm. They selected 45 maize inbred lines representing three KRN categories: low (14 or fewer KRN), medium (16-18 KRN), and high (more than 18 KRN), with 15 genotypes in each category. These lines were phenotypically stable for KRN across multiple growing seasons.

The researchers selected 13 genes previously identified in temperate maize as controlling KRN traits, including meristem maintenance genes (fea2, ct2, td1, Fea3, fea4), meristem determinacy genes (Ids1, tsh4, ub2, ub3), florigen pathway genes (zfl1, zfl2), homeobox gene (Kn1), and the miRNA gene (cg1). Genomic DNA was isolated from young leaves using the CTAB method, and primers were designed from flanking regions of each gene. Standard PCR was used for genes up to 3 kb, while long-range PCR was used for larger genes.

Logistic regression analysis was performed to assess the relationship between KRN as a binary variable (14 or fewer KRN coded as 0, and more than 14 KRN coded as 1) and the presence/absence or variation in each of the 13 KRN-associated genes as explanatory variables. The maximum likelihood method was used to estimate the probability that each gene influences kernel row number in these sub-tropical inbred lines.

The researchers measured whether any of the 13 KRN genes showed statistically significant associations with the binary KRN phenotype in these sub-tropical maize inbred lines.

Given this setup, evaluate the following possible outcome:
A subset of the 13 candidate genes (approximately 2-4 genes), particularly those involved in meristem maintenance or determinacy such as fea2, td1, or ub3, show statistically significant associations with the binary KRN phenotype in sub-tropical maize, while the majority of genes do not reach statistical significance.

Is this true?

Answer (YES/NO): NO